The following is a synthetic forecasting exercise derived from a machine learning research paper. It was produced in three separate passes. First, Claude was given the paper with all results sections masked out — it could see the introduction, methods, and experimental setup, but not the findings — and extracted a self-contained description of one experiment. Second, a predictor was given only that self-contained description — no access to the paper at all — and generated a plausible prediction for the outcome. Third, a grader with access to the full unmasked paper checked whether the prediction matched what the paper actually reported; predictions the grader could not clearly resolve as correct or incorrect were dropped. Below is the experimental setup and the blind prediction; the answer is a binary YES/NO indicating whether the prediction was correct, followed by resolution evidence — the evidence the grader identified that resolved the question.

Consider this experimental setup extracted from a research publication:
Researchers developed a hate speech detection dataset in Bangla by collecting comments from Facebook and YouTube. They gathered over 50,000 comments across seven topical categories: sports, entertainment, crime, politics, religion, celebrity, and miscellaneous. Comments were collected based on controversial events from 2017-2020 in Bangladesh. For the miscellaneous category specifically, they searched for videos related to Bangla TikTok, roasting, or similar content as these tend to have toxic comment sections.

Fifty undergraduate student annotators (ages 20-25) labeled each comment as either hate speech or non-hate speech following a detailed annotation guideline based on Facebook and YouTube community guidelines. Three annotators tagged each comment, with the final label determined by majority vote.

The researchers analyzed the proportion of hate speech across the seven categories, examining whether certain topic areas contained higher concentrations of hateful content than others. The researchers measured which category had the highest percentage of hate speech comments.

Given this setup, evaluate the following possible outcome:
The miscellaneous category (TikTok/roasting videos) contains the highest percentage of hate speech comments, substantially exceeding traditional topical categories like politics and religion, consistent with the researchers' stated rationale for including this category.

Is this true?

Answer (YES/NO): NO